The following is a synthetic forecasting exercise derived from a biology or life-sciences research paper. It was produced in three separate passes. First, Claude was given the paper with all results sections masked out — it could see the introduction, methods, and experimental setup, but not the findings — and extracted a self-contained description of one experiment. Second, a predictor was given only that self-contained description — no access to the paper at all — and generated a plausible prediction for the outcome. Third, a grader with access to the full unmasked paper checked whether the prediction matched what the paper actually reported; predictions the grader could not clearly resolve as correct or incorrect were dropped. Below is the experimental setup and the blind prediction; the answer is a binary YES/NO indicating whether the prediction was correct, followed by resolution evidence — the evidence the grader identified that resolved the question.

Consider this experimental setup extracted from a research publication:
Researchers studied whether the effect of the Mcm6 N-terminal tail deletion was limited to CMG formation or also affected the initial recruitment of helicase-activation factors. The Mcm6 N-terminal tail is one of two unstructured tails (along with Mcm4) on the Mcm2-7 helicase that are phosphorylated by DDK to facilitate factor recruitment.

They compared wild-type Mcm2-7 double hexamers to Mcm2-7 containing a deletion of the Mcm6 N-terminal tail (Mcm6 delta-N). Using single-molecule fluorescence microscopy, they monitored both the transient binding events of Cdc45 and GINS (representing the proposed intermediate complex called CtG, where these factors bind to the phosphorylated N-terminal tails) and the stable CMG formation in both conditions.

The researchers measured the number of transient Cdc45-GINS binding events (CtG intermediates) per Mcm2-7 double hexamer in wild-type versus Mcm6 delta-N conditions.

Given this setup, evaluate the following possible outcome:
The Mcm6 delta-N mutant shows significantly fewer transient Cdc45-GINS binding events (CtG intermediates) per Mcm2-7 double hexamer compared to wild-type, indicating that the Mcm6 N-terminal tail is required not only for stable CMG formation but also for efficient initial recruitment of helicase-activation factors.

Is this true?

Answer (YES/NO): YES